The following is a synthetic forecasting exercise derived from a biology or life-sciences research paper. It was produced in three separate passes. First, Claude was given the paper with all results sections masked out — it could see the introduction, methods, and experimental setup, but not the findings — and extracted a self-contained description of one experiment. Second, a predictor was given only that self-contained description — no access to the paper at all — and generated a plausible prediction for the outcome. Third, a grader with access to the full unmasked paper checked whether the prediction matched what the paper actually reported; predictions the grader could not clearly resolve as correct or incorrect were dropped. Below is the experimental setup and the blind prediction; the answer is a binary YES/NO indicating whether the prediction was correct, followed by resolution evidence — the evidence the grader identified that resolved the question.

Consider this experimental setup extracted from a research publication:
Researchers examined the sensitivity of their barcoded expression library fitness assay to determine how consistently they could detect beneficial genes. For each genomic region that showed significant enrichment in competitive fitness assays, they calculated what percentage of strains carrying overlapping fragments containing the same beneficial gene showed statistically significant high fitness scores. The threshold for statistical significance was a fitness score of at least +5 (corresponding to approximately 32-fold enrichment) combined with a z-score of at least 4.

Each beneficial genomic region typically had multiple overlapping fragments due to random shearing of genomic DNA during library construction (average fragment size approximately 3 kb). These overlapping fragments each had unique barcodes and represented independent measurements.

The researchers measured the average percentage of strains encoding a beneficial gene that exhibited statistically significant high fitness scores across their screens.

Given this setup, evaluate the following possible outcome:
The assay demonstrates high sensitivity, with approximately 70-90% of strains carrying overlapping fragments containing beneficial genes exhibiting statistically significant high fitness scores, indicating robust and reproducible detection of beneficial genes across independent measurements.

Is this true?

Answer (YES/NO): NO